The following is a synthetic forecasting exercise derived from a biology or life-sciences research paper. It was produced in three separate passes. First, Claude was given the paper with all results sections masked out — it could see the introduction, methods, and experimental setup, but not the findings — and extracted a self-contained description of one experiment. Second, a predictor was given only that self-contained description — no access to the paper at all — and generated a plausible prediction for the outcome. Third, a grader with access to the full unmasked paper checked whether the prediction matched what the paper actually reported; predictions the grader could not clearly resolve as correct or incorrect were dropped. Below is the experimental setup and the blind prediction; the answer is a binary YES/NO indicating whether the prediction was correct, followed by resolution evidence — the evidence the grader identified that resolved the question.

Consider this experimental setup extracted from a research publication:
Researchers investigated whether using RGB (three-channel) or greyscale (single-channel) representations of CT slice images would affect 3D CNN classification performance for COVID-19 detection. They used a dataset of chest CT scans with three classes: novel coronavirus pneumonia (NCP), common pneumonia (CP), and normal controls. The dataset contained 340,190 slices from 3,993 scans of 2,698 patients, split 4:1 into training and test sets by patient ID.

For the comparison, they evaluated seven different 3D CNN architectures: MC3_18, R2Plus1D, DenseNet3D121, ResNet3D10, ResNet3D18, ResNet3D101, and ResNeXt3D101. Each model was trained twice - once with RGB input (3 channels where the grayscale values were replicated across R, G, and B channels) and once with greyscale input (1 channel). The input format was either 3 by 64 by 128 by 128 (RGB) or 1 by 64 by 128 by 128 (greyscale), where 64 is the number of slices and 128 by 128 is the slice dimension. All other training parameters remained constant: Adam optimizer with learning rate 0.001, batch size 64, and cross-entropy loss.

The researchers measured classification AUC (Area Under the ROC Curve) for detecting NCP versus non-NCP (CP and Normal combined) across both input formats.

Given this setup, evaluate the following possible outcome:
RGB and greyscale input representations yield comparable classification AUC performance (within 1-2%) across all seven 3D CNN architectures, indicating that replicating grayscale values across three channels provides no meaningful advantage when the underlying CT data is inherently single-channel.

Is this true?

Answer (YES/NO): NO